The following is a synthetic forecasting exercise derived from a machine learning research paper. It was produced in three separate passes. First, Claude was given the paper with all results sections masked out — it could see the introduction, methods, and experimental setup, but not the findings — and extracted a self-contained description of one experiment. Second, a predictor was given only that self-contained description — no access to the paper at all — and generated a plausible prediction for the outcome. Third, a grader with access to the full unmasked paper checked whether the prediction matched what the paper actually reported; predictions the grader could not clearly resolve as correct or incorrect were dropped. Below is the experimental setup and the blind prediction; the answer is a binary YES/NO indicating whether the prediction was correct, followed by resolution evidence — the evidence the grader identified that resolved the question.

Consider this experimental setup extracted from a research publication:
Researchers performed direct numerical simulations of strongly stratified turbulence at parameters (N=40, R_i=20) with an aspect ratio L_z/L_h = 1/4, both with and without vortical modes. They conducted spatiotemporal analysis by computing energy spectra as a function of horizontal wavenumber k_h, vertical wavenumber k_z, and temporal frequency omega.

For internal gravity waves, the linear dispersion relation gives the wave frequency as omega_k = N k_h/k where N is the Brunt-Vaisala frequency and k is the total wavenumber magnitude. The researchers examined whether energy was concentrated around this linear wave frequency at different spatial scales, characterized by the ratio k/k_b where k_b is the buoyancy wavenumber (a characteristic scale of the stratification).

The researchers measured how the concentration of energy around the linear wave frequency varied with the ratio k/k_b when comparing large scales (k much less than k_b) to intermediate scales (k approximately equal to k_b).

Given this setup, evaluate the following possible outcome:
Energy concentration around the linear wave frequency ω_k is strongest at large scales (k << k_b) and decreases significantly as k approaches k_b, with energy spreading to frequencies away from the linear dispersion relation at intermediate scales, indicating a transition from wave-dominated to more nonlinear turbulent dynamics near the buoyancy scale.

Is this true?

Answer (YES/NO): YES